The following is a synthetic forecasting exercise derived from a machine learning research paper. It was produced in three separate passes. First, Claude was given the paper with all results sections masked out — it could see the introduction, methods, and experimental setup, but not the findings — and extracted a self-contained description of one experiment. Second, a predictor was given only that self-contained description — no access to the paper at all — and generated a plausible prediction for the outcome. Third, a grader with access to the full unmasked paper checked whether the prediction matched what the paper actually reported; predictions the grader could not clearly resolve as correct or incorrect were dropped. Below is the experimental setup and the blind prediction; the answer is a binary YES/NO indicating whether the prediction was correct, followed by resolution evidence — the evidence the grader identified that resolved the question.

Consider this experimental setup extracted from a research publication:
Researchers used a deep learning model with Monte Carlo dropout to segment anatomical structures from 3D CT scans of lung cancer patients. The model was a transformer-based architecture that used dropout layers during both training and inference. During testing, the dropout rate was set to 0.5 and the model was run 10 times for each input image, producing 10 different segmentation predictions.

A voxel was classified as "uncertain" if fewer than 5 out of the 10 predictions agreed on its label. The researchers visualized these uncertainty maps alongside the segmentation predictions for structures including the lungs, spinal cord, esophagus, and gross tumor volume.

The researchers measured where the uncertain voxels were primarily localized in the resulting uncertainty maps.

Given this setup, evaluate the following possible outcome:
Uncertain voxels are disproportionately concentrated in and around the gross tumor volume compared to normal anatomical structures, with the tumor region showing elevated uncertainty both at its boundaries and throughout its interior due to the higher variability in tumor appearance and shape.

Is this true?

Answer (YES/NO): NO